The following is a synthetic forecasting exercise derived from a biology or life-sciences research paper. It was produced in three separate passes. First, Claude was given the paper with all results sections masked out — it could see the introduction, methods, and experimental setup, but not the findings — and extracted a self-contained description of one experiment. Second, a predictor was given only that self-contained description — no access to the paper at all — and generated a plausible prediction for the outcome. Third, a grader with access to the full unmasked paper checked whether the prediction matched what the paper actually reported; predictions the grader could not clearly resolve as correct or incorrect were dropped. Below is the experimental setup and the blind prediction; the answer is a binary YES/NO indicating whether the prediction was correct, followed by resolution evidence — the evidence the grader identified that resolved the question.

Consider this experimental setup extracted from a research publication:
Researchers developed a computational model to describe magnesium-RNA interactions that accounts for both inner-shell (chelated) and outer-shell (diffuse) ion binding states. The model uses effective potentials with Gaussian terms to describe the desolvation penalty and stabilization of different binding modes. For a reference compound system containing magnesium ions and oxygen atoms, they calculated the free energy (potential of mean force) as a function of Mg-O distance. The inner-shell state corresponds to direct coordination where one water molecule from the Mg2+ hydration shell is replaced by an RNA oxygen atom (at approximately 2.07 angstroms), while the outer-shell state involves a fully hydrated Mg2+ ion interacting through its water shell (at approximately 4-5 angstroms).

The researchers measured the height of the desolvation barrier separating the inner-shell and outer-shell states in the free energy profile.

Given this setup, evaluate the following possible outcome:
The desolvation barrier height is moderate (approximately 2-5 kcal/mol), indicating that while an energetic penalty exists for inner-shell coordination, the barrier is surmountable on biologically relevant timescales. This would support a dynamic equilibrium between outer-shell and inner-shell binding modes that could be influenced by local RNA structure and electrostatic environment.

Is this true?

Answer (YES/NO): NO